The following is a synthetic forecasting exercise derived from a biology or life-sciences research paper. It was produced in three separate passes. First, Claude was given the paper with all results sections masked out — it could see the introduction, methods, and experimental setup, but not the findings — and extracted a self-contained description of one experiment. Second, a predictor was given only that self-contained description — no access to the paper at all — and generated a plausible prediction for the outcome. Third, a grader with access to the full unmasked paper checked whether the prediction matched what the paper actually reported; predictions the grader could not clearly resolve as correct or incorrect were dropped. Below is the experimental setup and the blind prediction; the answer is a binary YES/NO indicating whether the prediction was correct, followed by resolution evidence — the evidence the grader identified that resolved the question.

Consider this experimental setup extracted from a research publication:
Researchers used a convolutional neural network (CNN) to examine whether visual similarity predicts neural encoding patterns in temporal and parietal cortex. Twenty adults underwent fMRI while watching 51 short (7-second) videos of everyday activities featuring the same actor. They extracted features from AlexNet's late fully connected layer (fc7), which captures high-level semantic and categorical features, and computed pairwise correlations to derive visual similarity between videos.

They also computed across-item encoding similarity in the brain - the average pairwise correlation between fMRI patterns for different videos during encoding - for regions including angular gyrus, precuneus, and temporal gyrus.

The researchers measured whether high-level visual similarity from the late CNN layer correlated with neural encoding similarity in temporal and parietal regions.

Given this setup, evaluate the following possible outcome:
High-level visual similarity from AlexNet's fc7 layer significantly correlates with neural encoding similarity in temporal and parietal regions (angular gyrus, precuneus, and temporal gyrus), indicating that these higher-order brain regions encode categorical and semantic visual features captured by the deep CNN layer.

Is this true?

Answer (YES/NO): NO